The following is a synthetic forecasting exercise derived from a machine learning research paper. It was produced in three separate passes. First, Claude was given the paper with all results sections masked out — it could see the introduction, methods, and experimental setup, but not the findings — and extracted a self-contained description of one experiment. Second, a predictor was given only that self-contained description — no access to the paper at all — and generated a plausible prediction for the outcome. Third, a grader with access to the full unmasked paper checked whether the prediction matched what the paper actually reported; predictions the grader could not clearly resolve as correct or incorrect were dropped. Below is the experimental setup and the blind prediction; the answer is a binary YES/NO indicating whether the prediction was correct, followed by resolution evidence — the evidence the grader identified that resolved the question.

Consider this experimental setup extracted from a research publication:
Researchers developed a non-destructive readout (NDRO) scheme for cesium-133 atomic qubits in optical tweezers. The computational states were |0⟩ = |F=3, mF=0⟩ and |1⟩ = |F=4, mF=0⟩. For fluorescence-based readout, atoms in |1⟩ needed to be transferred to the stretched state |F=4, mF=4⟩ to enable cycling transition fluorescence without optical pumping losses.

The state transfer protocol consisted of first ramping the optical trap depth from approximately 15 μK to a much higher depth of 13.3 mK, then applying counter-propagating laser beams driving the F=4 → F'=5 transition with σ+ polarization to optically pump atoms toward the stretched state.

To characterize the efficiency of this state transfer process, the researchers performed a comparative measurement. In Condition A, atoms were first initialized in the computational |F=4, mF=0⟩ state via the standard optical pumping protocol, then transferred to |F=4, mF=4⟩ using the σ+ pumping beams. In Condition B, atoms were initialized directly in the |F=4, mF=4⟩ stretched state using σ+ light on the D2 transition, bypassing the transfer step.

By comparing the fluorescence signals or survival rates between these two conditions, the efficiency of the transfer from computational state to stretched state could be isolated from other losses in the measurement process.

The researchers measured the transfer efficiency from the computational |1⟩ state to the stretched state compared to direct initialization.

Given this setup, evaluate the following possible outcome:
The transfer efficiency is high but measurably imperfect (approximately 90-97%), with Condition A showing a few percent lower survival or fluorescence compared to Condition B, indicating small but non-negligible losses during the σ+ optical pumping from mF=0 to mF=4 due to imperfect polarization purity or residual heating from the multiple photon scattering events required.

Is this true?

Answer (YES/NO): NO